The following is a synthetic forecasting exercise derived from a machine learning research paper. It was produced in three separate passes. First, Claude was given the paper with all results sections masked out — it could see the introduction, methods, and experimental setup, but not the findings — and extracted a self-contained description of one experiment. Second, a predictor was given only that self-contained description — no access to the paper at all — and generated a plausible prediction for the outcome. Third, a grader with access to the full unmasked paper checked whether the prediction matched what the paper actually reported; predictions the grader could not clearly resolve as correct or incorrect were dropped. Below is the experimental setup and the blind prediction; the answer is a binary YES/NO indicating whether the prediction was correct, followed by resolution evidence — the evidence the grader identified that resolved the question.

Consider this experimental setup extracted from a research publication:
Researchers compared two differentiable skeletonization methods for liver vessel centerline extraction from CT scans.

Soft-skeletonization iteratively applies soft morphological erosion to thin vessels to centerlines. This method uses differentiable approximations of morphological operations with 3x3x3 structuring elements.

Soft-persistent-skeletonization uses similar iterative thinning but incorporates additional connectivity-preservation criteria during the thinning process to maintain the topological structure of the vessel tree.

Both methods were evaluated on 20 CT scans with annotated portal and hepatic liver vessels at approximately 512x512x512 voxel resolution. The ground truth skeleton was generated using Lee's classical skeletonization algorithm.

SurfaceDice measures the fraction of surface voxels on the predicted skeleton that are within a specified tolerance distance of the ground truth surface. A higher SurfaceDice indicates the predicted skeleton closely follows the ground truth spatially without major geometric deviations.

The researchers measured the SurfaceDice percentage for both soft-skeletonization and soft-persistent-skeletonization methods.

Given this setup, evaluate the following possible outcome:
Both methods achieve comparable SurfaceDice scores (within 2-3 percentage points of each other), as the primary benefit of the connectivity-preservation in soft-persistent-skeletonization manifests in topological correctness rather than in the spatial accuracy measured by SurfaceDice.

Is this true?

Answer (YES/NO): NO